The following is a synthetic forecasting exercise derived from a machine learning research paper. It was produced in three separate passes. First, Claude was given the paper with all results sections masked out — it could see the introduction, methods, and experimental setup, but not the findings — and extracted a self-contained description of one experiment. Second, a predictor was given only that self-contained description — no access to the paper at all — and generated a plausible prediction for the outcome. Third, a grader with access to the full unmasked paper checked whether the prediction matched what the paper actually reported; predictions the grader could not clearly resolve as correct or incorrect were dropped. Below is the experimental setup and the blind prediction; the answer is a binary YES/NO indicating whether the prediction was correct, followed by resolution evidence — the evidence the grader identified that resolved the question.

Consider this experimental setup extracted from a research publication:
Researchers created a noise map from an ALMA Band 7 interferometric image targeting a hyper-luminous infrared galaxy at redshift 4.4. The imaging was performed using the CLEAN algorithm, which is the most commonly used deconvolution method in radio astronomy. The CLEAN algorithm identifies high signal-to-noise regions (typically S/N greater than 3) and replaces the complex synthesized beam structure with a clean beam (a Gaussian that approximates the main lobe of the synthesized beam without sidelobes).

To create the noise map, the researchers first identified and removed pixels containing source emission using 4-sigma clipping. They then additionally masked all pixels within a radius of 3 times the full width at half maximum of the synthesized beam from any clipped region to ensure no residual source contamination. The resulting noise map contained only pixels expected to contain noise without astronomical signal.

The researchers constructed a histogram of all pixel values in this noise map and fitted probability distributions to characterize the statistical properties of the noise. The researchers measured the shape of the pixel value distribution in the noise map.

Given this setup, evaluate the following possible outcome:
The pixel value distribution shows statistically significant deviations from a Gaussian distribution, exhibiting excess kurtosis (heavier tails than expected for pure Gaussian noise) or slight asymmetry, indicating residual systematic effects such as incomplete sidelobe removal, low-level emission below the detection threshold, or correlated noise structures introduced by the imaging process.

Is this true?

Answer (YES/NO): NO